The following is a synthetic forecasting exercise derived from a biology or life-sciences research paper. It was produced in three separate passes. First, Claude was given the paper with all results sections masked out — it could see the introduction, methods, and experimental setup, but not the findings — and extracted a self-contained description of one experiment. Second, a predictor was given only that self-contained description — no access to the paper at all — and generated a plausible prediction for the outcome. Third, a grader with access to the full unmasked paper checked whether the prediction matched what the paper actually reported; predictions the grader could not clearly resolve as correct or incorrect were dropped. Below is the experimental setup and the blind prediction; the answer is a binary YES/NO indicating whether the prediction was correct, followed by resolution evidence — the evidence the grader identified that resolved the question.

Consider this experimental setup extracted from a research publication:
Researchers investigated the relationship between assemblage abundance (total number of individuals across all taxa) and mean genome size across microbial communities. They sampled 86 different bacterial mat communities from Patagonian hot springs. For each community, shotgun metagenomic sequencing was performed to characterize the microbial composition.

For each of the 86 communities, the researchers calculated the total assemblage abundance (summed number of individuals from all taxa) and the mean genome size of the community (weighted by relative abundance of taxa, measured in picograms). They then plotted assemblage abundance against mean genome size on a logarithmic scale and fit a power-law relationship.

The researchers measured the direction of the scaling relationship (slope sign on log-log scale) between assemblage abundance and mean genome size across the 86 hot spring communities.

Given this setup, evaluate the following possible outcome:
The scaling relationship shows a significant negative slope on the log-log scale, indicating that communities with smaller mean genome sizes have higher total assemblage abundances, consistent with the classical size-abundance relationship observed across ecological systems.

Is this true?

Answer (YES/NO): YES